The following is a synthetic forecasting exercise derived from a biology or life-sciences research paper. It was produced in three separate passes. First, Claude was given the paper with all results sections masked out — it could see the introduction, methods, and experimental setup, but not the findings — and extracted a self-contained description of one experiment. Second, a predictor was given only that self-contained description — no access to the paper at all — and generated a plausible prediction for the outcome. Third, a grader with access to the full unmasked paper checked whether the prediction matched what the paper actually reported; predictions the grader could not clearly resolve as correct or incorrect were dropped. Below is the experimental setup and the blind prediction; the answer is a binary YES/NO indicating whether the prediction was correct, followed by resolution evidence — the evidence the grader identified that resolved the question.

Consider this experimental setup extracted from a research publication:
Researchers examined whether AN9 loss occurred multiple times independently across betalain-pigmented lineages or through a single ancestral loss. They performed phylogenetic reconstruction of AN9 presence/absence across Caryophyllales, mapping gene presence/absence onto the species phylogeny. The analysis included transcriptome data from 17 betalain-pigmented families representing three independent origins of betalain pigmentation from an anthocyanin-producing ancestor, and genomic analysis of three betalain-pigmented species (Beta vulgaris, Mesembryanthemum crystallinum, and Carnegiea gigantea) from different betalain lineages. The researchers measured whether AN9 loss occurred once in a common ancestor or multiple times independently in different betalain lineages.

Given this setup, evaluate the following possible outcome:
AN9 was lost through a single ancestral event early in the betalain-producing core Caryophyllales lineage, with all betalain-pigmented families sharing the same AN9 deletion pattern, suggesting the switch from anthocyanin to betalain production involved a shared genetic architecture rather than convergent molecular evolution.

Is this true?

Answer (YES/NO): NO